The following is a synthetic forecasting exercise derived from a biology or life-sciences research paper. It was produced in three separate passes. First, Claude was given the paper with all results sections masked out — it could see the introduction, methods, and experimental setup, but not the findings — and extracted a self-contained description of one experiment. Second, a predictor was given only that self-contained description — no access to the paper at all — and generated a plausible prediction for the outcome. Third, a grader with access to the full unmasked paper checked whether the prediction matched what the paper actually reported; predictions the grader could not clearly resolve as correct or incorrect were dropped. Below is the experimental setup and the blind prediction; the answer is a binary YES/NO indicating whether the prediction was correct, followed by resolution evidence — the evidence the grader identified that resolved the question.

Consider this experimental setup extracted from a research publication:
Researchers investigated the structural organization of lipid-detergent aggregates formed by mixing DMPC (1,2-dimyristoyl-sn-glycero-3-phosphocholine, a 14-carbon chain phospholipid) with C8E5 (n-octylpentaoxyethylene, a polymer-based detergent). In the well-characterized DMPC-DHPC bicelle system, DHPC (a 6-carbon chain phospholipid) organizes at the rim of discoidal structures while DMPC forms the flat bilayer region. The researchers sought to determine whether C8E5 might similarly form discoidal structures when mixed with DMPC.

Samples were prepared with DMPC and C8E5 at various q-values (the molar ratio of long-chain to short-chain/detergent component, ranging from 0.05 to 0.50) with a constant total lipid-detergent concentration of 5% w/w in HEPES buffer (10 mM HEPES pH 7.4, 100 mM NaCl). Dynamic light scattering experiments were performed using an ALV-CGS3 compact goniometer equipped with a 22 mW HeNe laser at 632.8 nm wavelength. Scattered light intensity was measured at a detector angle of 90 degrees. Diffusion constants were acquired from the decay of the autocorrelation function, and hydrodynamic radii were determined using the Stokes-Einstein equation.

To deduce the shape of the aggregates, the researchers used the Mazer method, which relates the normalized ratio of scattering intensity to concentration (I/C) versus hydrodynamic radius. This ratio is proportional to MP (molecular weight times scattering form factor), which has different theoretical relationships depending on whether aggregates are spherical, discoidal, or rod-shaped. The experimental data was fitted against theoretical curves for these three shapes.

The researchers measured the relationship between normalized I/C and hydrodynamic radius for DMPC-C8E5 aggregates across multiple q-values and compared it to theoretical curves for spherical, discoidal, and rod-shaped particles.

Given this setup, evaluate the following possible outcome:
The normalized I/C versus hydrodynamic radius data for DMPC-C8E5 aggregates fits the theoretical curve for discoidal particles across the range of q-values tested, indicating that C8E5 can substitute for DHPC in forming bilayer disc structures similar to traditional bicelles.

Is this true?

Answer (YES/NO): NO